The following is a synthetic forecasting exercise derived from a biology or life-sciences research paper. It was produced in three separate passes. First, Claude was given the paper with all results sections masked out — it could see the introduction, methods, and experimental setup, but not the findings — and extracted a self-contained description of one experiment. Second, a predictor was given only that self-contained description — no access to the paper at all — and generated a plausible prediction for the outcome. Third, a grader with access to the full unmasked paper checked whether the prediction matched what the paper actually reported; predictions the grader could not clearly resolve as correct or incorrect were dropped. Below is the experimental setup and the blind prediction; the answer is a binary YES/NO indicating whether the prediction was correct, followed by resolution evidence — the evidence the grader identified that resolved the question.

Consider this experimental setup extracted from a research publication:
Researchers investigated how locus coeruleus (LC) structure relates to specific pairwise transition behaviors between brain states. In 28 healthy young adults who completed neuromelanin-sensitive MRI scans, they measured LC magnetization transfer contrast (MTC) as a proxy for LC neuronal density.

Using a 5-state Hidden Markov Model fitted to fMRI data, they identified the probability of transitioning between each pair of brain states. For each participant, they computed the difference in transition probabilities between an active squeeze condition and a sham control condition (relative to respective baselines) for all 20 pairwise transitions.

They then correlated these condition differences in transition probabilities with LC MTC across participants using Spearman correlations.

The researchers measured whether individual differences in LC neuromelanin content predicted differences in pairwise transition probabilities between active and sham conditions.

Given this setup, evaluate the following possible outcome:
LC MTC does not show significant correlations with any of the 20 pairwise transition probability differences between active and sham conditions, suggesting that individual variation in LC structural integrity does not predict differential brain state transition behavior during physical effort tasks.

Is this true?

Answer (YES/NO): NO